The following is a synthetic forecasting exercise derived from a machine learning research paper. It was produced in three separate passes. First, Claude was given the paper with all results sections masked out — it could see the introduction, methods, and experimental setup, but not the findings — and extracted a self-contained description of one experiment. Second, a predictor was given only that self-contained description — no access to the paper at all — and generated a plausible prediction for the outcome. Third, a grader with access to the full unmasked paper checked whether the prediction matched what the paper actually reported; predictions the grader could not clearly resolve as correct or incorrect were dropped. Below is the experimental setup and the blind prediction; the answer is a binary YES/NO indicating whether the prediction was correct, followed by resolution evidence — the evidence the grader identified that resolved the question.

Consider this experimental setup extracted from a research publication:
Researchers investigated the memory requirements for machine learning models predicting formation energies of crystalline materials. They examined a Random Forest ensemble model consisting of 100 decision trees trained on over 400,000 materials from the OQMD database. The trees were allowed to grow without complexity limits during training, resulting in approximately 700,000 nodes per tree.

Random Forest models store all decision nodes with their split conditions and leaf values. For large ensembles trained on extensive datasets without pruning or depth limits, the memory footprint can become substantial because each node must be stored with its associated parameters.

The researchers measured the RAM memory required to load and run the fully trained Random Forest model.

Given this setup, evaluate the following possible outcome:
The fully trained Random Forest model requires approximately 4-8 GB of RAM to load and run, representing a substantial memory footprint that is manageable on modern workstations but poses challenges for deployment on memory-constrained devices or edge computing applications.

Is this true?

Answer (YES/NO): NO